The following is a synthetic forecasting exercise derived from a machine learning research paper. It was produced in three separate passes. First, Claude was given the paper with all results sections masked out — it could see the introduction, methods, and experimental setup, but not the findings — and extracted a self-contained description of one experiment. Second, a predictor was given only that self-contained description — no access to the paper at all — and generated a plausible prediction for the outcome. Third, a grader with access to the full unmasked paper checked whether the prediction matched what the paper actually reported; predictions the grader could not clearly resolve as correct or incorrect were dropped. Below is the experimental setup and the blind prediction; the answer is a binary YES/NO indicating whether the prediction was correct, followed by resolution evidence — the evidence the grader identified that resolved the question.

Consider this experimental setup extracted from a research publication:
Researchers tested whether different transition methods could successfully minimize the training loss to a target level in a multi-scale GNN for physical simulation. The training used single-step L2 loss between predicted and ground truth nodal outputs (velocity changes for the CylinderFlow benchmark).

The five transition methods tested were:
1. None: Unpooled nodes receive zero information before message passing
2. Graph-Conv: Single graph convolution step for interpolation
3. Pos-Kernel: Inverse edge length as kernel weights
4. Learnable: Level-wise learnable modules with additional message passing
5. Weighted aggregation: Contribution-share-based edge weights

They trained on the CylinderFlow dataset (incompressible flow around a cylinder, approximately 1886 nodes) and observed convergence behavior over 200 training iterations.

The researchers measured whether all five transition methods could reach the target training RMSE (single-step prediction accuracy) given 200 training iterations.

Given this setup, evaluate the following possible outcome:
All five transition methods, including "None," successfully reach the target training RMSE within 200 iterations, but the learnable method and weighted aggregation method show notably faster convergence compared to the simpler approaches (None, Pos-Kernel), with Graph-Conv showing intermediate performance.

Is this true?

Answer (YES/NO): NO